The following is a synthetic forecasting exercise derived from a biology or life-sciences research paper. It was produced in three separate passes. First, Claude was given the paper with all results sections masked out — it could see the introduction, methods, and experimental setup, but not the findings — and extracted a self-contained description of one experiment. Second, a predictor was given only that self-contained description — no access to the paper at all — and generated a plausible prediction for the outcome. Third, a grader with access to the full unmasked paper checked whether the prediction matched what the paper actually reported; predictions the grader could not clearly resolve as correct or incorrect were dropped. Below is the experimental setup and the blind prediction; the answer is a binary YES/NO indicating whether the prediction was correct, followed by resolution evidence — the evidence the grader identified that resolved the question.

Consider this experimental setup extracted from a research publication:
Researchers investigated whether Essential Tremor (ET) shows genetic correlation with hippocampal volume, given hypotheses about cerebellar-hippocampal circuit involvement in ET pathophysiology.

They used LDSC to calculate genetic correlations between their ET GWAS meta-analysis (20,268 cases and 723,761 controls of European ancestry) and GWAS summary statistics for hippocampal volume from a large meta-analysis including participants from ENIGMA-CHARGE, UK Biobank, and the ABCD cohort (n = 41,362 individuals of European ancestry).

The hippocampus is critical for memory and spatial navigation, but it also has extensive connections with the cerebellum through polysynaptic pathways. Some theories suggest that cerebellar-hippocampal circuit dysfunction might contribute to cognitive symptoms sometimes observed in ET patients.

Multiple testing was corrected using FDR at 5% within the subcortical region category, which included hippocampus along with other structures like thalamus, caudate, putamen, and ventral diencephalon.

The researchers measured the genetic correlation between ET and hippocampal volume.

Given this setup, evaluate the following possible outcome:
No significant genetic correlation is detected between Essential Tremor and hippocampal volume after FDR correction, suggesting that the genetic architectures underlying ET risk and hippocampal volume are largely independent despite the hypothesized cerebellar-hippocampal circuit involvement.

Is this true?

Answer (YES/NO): YES